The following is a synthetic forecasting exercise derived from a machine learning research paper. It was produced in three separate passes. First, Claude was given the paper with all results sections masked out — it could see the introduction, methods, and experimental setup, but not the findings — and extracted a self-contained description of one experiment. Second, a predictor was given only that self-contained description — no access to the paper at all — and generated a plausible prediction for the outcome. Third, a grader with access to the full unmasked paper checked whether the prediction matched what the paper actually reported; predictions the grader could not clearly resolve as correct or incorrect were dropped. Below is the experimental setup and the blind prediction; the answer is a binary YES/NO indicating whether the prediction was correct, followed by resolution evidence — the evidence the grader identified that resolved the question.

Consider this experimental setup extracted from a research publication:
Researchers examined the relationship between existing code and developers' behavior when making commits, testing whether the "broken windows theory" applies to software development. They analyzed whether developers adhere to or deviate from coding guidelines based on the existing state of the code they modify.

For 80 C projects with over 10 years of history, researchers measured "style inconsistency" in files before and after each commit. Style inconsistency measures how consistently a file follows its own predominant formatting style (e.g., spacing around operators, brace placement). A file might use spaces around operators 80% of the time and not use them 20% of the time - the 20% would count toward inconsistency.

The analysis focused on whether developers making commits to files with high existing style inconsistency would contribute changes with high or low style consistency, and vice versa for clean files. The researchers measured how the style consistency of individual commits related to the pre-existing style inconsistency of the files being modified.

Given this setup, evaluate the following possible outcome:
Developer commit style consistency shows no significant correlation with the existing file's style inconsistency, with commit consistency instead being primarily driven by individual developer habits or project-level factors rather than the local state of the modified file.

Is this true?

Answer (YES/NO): NO